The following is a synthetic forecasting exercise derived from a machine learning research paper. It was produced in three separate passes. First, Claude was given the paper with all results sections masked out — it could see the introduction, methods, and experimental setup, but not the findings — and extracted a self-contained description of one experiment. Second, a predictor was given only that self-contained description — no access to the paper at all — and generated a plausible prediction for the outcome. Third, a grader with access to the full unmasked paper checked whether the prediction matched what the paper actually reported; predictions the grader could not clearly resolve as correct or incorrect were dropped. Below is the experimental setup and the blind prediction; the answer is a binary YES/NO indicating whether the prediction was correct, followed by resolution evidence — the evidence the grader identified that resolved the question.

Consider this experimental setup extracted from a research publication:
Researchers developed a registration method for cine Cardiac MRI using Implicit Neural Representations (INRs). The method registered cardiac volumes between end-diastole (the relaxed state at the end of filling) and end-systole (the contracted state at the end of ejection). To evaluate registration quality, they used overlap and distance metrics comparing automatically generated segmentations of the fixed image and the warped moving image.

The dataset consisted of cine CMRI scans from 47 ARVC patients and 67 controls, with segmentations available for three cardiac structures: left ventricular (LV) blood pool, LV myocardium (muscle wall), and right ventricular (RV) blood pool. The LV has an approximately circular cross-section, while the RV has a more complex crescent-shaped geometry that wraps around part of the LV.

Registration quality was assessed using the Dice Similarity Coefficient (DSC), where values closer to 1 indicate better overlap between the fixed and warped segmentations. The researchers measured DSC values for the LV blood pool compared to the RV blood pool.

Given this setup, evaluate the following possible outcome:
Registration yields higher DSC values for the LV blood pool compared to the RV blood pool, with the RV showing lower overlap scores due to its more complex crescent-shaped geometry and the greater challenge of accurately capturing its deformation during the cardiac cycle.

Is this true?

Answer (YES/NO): YES